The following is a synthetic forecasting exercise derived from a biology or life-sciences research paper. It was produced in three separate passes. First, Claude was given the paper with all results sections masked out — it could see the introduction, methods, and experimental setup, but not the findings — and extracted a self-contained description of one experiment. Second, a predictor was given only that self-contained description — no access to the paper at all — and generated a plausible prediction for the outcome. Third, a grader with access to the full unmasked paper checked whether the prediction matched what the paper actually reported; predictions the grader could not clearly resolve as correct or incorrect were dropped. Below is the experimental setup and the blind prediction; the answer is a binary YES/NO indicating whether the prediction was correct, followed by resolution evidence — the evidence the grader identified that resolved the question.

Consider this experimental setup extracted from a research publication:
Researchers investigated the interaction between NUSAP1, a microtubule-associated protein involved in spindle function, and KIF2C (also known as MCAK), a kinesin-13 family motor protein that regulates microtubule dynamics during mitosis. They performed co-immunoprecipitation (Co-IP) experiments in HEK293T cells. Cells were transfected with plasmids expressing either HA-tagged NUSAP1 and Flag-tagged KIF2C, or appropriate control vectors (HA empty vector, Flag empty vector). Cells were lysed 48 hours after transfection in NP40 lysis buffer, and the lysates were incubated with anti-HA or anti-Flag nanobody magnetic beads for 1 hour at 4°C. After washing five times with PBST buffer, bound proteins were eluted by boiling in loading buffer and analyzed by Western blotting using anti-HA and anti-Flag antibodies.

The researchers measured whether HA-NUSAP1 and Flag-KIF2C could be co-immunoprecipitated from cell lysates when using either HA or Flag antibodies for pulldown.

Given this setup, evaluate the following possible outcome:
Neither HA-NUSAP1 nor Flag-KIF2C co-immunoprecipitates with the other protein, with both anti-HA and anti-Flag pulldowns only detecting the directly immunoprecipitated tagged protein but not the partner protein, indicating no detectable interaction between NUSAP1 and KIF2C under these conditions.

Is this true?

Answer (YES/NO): NO